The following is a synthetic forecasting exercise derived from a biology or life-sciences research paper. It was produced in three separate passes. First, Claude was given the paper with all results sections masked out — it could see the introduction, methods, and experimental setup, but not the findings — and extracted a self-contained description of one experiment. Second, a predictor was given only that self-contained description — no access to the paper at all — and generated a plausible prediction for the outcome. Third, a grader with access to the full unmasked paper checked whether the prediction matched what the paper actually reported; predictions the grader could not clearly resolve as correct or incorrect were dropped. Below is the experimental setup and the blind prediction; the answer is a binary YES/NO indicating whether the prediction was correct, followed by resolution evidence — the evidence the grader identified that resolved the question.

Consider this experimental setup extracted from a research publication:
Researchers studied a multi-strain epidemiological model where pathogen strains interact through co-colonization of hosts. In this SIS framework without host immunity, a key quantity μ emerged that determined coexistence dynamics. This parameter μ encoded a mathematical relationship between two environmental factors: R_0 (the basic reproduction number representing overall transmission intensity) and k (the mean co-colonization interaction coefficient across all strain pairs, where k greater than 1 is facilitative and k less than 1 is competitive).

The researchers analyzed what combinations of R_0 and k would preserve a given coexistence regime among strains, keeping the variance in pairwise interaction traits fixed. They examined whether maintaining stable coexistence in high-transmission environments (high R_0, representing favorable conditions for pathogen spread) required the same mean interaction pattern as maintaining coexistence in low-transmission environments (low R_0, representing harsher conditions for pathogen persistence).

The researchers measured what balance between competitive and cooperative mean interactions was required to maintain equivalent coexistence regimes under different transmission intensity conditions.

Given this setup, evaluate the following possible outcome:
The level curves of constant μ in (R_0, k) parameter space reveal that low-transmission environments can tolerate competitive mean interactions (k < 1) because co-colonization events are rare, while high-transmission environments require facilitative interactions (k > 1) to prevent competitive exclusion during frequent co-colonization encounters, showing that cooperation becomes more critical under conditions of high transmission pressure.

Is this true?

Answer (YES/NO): NO